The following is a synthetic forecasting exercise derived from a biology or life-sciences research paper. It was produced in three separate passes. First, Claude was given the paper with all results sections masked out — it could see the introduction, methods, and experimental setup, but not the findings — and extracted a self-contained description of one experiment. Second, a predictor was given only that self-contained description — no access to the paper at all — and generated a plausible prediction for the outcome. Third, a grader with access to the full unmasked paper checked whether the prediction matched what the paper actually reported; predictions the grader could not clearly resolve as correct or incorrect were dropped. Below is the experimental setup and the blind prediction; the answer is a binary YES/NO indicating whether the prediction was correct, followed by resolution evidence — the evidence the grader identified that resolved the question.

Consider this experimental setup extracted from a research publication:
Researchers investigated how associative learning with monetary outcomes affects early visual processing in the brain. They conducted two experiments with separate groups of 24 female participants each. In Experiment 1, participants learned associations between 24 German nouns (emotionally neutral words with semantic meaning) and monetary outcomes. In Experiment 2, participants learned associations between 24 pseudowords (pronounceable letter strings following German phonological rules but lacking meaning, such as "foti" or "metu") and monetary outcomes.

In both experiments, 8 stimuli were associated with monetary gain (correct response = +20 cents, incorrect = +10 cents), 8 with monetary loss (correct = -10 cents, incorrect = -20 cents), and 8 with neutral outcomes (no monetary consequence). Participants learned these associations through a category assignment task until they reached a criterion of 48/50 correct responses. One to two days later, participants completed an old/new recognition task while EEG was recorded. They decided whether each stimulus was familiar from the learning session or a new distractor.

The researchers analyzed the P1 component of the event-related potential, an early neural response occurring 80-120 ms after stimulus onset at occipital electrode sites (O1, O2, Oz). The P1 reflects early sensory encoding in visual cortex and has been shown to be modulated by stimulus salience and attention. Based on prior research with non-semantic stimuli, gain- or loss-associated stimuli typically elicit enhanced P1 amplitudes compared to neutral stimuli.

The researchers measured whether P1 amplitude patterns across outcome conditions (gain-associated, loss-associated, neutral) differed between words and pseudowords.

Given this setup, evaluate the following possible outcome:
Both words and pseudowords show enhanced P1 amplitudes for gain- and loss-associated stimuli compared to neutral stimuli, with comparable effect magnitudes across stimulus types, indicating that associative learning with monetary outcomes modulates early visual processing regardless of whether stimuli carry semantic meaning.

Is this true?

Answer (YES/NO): NO